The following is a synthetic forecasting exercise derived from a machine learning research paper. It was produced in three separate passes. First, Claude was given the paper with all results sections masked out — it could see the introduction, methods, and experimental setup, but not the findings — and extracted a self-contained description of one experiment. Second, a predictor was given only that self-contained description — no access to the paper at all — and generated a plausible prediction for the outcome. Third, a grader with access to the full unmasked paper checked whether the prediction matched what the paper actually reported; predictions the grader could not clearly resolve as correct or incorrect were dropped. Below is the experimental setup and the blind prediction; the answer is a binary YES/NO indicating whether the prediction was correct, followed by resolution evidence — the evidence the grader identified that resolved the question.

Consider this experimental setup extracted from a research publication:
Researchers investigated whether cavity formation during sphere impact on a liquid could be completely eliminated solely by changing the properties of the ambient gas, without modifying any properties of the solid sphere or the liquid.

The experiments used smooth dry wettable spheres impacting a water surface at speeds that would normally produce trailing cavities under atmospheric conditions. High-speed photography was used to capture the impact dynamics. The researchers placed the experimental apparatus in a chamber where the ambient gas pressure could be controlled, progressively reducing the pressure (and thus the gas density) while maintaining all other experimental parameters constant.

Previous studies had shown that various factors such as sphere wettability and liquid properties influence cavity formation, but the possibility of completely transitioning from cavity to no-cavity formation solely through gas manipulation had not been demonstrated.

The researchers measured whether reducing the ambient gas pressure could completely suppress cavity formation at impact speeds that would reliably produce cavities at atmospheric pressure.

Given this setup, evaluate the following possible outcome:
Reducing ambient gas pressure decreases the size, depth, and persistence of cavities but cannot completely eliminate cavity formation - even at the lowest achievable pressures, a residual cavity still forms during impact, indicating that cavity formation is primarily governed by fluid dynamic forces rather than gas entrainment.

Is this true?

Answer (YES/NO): NO